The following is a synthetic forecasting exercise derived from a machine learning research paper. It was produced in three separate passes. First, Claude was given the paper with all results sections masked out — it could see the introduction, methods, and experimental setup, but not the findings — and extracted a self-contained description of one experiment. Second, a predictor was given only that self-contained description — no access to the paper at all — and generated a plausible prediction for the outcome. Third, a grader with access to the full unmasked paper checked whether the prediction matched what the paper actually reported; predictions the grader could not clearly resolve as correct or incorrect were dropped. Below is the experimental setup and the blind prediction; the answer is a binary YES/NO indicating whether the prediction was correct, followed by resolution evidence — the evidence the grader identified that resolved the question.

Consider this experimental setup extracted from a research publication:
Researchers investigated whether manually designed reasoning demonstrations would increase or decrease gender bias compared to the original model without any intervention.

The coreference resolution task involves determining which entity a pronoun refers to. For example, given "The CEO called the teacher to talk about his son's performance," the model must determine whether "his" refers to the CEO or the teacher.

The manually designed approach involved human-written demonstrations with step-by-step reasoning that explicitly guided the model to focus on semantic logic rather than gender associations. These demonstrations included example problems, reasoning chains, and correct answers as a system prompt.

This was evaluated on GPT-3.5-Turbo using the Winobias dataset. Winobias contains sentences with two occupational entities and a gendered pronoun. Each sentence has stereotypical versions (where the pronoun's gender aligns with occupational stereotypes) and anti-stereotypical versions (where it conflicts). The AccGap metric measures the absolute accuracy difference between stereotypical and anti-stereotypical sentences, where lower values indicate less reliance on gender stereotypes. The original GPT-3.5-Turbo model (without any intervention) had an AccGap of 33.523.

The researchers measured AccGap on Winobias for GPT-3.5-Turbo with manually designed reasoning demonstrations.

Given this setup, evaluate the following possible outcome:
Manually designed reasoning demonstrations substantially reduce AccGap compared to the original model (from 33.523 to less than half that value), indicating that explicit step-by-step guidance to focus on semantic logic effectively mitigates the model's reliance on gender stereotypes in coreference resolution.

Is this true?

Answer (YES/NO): NO